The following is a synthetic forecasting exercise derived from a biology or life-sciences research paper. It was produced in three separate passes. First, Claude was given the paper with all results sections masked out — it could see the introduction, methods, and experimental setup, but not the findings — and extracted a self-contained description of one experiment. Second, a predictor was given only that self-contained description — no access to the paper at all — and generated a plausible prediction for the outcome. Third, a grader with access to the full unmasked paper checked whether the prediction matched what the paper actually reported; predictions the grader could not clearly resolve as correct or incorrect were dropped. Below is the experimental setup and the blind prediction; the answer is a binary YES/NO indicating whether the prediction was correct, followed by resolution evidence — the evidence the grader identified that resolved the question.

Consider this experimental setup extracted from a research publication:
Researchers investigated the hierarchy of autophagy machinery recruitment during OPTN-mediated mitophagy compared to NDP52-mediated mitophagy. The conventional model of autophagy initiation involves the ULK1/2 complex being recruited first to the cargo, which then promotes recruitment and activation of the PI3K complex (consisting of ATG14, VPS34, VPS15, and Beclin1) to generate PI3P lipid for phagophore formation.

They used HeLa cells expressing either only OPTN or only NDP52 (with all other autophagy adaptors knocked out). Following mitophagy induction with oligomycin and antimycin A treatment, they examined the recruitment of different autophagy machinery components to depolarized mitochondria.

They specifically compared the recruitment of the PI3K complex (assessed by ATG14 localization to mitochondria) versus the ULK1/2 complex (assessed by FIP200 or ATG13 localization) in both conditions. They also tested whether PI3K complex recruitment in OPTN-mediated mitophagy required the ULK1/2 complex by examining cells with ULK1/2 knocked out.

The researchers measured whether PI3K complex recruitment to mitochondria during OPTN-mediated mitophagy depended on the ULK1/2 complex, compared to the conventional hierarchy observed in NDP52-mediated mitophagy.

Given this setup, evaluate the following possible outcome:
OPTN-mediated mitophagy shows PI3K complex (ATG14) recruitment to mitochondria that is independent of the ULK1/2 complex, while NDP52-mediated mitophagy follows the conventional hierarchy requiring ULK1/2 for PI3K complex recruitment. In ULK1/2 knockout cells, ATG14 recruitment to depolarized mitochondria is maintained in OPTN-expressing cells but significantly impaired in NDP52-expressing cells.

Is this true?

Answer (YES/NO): NO